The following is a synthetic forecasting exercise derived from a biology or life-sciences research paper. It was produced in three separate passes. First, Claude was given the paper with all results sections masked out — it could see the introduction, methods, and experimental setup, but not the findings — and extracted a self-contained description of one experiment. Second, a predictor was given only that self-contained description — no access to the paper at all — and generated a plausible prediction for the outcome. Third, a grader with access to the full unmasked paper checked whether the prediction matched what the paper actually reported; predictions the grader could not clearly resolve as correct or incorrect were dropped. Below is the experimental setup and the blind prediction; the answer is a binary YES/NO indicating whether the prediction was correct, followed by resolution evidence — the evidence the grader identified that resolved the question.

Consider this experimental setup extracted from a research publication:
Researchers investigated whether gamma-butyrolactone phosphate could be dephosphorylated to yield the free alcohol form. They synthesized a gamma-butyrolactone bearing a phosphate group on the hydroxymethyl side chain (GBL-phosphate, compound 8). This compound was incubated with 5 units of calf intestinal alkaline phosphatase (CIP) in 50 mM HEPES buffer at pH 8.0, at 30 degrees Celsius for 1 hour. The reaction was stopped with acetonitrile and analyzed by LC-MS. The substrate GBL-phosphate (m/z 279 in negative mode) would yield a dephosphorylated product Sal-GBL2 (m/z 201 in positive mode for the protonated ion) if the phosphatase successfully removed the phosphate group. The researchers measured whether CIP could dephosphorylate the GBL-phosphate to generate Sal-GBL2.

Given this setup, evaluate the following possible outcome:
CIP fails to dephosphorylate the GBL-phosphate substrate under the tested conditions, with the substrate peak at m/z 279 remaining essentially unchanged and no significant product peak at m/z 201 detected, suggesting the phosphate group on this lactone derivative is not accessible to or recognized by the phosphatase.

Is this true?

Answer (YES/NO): NO